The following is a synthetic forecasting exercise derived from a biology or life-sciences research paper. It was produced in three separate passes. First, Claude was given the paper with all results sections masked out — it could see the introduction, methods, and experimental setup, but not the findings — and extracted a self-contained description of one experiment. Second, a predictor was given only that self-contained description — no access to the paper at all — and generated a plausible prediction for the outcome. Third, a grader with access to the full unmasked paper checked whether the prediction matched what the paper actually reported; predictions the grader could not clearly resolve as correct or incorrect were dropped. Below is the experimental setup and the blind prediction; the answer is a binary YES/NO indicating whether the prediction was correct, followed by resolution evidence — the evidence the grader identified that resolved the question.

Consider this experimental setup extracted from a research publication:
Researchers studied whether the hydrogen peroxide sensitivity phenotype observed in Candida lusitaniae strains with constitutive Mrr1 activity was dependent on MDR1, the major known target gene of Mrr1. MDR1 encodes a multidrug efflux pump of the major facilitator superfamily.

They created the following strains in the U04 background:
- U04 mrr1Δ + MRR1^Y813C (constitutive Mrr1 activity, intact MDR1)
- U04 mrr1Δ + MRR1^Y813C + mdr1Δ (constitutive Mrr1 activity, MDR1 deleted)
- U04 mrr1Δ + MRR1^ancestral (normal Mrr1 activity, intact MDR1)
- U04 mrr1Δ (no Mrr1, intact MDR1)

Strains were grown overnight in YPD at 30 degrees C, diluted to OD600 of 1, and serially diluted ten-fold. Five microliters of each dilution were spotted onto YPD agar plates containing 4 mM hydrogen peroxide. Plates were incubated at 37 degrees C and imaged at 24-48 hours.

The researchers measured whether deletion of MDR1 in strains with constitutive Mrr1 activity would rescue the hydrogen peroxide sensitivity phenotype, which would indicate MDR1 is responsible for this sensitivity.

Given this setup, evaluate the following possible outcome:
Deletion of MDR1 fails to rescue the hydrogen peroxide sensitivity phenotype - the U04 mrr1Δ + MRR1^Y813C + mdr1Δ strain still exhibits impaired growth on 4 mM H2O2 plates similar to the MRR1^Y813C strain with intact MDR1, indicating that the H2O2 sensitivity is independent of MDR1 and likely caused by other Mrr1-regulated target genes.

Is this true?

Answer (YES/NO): NO